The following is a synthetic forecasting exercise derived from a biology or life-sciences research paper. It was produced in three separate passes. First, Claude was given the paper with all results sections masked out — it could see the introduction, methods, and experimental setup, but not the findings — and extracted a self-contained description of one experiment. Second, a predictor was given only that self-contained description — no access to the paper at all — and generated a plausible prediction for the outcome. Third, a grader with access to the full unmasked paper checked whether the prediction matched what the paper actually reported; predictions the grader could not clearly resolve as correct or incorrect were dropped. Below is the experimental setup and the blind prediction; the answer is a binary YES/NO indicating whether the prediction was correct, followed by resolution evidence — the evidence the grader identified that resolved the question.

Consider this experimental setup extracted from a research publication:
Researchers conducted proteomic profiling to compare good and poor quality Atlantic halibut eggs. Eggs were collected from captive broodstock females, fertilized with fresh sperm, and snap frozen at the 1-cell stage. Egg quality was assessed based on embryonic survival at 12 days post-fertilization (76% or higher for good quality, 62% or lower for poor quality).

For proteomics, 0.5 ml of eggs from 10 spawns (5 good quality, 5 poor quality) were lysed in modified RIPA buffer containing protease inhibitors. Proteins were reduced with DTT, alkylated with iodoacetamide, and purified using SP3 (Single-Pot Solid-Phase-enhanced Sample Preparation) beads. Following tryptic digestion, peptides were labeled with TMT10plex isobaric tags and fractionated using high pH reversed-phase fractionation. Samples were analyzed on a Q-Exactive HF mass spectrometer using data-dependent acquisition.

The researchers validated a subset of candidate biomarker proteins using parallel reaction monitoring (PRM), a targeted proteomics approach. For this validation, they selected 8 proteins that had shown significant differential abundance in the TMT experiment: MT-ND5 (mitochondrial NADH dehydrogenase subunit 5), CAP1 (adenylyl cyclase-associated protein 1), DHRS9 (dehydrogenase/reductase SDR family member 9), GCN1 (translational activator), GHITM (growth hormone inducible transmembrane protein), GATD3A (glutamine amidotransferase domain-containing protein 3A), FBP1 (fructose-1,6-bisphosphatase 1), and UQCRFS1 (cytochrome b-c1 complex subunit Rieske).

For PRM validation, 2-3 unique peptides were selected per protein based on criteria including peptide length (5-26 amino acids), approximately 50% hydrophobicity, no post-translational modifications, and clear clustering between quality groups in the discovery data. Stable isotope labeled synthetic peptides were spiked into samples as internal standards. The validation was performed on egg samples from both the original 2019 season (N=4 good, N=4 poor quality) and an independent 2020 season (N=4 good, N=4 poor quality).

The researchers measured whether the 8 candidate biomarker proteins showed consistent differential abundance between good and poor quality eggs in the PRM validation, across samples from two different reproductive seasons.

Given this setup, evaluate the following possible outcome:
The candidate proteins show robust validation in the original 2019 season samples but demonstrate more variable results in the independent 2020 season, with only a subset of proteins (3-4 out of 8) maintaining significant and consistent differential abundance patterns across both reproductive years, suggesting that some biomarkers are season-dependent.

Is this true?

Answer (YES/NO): NO